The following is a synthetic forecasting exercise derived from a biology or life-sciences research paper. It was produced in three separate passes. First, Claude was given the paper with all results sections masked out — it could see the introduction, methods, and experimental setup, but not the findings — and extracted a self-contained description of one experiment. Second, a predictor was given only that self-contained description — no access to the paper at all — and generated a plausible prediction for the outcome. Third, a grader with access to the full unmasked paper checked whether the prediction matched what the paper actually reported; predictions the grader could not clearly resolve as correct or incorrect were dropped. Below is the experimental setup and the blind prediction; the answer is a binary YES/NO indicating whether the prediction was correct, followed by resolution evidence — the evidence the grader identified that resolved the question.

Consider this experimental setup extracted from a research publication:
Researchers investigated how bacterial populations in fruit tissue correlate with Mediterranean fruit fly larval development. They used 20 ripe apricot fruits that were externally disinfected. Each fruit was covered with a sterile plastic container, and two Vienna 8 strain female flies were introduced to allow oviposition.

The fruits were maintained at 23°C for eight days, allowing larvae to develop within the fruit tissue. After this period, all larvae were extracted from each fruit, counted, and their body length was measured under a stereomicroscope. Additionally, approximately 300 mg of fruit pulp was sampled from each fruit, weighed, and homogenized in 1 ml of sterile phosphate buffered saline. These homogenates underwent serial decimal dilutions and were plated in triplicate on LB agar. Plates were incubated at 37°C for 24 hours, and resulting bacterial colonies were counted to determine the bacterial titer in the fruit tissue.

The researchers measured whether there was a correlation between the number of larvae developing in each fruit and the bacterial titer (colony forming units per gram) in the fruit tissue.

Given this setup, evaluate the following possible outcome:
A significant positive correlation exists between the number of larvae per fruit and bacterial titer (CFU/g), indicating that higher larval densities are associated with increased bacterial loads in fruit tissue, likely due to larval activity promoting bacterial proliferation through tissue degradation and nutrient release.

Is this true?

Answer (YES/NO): YES